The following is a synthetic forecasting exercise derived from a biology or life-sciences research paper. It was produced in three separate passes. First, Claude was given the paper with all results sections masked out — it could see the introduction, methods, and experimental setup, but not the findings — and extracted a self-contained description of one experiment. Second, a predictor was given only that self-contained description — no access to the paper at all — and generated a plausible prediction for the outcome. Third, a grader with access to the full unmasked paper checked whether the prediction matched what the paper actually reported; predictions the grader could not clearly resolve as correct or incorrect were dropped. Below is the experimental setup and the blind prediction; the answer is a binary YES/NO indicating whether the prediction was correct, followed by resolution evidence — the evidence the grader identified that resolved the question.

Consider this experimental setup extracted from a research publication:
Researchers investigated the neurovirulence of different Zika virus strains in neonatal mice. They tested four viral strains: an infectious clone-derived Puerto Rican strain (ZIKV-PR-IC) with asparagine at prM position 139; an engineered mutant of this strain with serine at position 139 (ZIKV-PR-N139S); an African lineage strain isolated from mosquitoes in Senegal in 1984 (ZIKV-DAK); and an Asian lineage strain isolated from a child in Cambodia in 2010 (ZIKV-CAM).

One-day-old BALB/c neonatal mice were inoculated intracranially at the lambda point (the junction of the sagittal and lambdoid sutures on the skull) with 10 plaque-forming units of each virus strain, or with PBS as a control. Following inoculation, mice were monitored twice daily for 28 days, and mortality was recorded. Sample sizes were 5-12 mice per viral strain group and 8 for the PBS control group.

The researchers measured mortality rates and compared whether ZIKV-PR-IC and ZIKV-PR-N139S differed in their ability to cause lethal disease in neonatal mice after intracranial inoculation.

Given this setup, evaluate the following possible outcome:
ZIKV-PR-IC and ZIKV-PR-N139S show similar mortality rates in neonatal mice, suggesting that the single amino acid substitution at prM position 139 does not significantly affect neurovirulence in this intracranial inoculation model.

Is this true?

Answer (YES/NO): YES